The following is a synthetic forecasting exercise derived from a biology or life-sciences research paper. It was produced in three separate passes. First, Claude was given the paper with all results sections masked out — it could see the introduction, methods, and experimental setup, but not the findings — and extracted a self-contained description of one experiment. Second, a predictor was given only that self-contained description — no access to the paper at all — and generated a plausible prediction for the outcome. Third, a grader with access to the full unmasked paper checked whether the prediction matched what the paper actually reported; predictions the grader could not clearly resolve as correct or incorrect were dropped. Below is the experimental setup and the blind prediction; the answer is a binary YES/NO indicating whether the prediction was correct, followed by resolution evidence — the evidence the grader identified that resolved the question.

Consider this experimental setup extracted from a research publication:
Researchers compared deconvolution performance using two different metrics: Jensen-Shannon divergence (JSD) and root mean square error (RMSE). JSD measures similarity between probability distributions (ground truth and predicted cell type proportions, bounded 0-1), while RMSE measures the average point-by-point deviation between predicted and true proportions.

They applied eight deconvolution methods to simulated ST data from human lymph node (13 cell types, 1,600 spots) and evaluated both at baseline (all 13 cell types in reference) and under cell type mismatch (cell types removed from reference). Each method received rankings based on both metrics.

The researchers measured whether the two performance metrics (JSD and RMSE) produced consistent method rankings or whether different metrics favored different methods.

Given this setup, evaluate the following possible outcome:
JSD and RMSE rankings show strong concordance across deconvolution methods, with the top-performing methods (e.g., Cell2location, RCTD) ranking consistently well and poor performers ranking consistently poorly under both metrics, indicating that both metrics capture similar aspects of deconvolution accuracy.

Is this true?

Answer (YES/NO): YES